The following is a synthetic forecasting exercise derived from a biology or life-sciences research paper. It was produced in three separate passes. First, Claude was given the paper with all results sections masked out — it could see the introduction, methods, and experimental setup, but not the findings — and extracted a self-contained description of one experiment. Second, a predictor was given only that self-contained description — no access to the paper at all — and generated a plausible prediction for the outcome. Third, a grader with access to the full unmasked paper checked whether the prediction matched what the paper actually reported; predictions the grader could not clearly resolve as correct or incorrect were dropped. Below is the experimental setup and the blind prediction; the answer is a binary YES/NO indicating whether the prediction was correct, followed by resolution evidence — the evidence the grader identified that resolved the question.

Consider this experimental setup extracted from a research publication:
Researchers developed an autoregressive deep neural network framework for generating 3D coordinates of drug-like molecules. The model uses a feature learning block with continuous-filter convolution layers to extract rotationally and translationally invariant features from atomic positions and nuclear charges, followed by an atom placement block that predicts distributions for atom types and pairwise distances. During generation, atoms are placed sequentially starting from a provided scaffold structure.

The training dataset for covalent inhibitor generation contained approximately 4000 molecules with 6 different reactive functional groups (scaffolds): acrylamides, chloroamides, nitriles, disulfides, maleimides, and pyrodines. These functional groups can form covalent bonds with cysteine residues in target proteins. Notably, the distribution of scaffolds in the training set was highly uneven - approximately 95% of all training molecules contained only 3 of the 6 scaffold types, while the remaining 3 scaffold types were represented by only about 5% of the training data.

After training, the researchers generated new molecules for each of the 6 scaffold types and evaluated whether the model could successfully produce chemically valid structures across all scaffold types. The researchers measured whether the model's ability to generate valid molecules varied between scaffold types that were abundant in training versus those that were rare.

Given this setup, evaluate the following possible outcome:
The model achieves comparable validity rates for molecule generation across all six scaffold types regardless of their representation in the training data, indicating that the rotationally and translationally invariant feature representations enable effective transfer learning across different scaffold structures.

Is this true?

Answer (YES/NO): YES